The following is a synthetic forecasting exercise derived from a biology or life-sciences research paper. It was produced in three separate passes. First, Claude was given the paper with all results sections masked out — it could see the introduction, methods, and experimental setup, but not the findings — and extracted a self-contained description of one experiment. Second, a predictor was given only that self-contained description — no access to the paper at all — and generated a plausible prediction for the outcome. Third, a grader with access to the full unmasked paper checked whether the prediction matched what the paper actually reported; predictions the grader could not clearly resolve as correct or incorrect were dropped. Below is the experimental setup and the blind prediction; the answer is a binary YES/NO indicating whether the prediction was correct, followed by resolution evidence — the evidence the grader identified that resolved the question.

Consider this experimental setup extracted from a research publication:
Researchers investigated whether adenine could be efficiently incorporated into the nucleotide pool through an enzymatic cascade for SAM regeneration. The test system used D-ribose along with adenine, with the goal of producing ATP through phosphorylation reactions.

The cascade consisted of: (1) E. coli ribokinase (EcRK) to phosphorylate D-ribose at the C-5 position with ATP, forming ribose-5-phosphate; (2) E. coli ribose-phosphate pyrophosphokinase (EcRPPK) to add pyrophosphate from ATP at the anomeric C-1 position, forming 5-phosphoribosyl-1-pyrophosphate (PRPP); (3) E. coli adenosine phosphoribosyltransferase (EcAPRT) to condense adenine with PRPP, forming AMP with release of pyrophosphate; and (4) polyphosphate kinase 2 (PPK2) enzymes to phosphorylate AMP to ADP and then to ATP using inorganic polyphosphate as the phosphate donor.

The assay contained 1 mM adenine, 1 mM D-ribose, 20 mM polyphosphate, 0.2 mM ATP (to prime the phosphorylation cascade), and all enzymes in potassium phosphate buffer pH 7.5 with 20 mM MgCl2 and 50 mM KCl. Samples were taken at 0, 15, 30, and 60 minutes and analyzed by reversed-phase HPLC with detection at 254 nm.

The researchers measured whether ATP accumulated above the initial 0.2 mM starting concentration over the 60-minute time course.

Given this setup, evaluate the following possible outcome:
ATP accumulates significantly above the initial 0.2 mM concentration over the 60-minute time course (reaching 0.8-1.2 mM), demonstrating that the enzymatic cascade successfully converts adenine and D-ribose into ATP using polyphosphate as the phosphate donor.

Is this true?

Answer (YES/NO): NO